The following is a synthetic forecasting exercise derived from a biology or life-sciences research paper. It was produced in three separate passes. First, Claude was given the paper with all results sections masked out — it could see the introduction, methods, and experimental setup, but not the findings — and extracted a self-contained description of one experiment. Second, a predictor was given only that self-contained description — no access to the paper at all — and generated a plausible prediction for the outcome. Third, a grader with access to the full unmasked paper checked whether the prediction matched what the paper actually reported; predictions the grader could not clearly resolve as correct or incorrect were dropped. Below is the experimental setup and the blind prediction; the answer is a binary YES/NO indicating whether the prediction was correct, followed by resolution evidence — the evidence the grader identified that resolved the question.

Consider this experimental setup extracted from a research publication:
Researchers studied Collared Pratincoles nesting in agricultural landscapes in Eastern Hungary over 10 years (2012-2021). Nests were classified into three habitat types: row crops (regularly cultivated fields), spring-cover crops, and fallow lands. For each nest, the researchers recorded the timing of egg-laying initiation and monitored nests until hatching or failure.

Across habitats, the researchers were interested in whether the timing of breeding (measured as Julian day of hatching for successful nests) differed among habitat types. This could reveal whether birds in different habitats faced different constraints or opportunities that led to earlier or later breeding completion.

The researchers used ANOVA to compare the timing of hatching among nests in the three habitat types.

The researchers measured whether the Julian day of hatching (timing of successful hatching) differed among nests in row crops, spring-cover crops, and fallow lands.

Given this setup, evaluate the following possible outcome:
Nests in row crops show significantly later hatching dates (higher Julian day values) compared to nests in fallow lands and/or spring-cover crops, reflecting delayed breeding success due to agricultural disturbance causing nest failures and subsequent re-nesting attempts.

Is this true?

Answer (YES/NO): NO